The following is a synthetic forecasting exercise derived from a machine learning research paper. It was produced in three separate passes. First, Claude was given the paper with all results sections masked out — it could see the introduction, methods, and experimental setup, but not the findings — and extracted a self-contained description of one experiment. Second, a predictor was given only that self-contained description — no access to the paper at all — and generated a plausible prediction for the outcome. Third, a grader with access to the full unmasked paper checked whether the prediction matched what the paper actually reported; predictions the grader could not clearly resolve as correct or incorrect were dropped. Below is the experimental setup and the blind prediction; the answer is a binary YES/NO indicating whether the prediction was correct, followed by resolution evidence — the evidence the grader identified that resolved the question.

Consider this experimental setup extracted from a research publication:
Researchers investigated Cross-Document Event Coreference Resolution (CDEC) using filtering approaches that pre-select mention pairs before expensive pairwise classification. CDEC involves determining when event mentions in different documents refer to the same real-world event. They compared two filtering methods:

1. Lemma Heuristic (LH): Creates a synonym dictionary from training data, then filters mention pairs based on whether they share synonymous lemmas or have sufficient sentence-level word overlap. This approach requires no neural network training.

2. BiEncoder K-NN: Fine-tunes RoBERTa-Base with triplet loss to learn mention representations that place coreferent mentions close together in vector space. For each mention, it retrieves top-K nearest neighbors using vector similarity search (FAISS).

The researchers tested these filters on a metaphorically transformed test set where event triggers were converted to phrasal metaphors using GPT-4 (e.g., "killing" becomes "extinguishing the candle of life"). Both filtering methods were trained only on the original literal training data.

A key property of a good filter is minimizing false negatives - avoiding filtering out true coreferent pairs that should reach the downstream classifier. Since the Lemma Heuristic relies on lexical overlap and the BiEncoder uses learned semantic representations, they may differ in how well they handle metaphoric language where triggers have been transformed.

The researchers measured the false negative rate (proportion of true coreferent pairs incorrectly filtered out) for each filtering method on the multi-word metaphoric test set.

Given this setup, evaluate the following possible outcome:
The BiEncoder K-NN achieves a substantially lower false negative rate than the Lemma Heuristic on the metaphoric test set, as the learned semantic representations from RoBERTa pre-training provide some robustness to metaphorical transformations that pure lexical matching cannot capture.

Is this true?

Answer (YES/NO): YES